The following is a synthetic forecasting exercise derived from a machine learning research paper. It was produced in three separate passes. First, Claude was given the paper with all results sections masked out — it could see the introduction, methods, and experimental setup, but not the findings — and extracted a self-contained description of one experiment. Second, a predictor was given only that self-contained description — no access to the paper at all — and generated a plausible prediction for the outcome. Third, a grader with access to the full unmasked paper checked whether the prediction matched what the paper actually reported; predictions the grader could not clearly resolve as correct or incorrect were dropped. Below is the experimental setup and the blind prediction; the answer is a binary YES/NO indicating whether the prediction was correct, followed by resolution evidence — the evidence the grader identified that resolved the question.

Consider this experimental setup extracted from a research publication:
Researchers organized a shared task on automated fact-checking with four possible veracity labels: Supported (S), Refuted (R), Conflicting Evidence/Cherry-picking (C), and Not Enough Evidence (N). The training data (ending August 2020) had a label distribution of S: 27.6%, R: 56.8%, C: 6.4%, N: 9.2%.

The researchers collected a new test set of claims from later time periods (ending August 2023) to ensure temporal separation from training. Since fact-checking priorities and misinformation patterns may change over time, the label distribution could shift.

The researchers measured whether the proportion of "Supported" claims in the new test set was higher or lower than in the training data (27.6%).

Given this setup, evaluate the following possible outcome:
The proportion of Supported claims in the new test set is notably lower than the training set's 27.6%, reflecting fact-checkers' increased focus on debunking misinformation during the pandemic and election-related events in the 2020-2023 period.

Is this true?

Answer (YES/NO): YES